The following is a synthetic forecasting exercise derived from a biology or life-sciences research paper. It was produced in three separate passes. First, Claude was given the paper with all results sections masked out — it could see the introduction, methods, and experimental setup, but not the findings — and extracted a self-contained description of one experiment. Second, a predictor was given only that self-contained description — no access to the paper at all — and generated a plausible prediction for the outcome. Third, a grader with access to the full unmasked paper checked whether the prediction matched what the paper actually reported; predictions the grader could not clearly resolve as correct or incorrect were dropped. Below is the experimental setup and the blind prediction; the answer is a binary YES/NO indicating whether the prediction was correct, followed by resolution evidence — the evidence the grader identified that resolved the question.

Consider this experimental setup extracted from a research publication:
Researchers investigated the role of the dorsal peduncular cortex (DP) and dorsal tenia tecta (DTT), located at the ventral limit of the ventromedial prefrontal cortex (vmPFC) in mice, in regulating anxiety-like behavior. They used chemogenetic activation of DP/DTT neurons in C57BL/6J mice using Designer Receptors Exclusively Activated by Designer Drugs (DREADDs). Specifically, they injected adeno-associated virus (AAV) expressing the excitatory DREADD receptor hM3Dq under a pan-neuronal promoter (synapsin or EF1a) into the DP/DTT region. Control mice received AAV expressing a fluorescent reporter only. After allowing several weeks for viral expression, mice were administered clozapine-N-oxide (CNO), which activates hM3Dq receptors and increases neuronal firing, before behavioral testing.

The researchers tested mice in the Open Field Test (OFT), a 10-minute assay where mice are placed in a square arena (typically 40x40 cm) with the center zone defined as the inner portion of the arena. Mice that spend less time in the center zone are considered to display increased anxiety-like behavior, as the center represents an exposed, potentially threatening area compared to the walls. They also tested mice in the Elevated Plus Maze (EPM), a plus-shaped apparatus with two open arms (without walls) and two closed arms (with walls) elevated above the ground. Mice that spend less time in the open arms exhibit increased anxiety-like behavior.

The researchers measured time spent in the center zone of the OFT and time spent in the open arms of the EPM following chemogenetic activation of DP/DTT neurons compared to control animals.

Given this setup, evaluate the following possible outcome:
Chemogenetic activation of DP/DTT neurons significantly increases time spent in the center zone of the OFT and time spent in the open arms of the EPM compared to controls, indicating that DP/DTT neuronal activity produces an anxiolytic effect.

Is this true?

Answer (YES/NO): NO